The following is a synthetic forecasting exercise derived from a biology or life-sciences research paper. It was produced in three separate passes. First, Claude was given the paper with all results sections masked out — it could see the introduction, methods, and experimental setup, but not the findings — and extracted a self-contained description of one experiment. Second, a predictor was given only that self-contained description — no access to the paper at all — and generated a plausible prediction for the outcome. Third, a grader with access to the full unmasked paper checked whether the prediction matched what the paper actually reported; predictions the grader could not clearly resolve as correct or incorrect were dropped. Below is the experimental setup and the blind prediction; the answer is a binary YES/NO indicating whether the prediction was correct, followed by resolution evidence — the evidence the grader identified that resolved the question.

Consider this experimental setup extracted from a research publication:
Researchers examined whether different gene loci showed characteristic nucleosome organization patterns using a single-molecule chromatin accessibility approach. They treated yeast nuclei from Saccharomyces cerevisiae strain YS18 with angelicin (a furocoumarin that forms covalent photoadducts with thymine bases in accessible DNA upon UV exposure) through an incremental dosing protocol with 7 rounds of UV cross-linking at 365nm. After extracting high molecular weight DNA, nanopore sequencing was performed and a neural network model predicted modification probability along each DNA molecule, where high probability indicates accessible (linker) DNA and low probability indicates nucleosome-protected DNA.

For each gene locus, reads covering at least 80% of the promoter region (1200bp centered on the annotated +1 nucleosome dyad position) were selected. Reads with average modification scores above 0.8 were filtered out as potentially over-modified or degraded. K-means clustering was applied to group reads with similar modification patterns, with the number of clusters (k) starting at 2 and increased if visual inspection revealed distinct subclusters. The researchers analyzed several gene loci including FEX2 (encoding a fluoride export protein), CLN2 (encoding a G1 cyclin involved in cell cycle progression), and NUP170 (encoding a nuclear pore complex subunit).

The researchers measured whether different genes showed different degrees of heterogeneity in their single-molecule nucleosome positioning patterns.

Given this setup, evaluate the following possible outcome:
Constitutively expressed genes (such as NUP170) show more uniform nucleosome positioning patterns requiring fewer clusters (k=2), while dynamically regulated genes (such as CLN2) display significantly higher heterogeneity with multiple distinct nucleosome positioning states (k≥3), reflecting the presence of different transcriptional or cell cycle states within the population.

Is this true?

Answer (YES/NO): NO